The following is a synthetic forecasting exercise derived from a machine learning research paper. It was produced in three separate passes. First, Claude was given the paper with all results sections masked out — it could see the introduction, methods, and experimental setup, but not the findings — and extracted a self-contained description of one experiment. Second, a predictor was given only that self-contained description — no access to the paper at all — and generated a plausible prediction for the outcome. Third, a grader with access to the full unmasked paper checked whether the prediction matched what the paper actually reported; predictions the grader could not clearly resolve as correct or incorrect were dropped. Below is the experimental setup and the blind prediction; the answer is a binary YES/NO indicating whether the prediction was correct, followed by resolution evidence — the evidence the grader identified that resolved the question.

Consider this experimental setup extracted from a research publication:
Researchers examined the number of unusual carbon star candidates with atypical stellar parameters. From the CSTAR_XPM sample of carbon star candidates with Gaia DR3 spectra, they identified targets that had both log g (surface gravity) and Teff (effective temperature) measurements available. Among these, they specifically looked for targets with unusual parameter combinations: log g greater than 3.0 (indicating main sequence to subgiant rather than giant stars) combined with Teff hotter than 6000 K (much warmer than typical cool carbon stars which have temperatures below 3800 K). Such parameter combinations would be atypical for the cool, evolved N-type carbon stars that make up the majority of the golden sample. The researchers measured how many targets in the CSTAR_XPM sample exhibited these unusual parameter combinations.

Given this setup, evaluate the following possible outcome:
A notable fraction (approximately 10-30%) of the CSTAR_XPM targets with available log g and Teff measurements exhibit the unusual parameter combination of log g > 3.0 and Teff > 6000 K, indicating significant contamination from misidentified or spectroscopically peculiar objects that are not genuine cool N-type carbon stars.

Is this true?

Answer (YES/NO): NO